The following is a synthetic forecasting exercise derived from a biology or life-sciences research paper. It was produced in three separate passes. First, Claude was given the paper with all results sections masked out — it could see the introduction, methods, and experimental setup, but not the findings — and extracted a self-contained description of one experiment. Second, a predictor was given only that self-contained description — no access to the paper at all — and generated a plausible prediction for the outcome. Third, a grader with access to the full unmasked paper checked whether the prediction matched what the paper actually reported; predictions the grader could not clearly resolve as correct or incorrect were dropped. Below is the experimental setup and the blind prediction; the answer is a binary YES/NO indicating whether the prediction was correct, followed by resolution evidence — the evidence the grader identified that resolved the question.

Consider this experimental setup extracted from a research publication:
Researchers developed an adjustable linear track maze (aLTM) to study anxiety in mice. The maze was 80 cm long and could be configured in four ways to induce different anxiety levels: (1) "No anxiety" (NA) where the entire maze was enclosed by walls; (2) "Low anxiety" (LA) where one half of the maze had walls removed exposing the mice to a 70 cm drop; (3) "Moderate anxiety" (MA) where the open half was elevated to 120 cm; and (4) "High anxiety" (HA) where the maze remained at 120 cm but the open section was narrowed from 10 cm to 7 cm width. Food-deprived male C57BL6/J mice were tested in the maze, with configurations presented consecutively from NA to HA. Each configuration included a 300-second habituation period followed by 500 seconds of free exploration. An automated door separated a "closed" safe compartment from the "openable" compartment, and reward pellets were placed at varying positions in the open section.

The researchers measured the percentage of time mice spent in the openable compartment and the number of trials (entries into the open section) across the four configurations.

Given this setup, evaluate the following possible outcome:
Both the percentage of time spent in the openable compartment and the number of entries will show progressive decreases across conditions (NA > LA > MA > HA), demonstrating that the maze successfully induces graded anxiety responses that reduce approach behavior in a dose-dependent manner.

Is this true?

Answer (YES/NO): YES